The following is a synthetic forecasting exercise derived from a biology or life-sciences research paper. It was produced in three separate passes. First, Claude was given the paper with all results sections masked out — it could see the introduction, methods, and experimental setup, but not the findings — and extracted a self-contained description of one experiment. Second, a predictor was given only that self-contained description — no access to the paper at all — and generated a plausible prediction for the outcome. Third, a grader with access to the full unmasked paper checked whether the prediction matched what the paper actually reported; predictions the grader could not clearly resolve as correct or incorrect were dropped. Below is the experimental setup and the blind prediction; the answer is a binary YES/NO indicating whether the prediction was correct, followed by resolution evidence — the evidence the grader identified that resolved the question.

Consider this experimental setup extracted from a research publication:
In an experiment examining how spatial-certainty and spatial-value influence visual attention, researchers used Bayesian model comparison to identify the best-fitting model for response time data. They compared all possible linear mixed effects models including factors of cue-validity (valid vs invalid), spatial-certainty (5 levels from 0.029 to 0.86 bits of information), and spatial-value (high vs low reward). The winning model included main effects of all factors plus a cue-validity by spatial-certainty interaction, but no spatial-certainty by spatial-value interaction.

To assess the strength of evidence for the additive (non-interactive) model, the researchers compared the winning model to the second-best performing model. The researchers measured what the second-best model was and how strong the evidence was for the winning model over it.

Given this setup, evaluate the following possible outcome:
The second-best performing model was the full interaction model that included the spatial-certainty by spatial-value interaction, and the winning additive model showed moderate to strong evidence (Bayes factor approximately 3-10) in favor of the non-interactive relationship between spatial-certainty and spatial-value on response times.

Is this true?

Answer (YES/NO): YES